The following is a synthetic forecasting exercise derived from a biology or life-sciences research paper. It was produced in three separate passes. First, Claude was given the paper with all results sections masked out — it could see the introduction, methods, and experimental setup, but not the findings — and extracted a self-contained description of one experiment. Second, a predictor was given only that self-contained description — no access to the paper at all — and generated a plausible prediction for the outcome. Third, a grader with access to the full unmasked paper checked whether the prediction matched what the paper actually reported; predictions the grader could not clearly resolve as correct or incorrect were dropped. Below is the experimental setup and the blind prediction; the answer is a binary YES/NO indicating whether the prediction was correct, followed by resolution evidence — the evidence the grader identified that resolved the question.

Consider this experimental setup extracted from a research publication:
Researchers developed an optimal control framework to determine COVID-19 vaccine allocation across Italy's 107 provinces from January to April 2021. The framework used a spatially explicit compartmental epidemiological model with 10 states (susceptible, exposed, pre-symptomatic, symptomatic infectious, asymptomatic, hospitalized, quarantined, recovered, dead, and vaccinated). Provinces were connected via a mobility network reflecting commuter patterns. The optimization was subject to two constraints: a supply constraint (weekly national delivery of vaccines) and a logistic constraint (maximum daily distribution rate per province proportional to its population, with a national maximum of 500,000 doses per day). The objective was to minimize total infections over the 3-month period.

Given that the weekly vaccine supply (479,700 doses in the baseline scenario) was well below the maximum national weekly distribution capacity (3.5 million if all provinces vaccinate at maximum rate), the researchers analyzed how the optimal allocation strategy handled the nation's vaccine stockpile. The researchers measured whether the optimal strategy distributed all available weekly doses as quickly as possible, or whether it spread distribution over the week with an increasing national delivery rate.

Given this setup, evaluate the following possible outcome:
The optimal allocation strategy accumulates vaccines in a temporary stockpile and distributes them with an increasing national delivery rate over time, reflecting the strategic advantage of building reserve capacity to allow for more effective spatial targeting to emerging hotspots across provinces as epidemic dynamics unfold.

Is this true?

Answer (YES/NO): NO